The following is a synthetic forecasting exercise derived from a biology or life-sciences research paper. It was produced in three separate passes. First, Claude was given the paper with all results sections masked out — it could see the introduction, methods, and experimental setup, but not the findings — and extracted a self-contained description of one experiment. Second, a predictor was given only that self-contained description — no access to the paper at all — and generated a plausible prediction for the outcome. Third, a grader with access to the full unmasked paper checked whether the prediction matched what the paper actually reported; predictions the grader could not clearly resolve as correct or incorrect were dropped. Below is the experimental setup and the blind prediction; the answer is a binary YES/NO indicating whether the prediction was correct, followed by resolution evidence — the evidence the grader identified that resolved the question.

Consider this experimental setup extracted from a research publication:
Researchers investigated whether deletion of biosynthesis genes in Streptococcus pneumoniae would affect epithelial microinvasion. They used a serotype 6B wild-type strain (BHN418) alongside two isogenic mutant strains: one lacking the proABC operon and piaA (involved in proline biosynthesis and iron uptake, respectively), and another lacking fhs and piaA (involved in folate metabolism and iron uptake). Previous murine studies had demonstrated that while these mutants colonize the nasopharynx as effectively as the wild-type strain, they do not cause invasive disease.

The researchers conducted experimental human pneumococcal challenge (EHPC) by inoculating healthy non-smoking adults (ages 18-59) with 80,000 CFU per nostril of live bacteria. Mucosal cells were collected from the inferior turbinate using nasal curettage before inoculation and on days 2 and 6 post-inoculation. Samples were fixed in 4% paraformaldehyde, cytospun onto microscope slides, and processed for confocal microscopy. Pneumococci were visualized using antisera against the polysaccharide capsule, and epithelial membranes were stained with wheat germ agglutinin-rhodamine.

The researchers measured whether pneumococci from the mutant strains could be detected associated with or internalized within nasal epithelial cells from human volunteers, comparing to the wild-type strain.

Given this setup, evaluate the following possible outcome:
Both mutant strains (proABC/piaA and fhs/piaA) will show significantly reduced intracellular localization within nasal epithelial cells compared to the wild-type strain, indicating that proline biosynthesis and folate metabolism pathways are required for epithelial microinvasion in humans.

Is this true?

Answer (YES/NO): NO